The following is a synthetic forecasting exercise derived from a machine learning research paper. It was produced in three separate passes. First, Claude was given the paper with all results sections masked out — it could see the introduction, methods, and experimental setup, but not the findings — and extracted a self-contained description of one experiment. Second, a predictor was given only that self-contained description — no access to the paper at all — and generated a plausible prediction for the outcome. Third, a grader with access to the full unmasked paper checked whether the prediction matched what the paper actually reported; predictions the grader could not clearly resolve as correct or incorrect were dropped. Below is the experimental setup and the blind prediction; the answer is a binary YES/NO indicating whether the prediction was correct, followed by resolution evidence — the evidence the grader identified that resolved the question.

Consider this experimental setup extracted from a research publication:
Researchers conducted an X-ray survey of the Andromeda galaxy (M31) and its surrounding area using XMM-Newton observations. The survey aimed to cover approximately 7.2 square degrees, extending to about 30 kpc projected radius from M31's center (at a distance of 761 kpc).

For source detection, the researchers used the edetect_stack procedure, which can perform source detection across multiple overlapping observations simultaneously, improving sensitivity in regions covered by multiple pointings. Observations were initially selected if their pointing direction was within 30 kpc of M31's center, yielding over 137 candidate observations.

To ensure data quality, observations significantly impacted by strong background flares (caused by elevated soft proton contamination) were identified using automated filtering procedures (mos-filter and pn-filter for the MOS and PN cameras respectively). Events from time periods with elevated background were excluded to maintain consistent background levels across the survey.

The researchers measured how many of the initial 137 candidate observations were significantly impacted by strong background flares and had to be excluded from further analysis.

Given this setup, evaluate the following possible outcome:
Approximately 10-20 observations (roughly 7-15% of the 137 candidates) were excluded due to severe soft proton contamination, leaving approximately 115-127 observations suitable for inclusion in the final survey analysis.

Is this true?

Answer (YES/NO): NO